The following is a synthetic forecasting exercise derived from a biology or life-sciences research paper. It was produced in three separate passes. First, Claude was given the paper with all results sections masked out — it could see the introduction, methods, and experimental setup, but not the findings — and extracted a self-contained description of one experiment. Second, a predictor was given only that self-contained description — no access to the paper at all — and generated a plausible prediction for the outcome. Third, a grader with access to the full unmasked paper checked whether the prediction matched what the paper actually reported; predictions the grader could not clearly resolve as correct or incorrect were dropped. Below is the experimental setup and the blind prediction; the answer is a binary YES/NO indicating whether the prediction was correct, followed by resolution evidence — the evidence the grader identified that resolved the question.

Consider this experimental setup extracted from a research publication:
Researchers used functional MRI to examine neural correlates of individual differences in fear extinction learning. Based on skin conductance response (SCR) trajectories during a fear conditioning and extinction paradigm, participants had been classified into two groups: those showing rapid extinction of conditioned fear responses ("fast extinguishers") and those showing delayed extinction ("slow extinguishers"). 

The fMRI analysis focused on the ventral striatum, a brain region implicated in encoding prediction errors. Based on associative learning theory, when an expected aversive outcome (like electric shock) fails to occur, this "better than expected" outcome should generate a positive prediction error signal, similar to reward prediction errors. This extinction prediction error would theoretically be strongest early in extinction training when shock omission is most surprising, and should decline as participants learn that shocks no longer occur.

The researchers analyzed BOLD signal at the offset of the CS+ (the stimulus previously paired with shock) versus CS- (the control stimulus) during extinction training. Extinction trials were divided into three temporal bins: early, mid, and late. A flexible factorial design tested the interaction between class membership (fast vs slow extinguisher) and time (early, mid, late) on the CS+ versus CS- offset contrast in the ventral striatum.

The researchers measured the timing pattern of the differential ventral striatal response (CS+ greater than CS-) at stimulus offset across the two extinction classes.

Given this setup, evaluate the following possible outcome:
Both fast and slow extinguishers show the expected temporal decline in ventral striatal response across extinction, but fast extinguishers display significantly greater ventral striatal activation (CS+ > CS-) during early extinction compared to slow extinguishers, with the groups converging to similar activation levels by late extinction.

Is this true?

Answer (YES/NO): NO